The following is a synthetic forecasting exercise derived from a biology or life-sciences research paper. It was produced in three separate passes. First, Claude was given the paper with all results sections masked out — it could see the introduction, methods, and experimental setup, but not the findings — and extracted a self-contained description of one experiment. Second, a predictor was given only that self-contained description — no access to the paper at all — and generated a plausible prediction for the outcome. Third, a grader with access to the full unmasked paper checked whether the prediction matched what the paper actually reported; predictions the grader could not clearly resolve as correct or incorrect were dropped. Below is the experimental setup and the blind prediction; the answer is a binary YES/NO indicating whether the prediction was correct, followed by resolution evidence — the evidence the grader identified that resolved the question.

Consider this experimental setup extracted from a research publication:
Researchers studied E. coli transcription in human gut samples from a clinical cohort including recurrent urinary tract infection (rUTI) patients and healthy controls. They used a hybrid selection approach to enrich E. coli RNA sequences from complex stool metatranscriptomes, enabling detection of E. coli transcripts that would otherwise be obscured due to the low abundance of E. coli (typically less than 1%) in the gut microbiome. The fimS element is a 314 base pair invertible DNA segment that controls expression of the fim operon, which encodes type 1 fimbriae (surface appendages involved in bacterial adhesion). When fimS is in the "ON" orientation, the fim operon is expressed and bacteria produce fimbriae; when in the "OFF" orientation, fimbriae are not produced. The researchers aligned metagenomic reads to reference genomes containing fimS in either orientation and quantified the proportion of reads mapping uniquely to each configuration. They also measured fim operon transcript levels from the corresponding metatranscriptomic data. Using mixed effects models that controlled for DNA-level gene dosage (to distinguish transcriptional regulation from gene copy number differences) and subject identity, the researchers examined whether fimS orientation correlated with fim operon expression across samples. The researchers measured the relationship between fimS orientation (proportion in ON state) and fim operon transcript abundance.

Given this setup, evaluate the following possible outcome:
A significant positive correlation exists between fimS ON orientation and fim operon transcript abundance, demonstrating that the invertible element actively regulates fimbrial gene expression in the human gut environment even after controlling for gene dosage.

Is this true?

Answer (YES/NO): YES